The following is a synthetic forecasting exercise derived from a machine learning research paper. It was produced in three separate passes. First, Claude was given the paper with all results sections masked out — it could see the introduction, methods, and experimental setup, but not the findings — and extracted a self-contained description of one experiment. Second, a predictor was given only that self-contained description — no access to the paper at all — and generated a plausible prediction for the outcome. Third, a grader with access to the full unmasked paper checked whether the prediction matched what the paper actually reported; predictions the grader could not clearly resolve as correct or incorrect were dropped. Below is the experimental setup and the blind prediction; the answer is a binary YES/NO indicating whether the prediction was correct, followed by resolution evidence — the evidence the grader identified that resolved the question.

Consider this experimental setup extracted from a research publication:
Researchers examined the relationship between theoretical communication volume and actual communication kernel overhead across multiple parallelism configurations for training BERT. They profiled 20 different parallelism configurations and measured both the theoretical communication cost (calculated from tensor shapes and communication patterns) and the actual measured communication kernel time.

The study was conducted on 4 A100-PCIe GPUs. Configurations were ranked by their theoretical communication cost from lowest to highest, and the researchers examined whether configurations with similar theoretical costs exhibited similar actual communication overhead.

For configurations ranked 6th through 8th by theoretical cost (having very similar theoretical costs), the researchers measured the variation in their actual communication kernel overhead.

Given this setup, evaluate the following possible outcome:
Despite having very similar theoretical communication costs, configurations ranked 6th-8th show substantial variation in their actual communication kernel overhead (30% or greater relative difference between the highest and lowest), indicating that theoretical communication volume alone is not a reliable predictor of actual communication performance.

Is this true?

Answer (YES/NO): YES